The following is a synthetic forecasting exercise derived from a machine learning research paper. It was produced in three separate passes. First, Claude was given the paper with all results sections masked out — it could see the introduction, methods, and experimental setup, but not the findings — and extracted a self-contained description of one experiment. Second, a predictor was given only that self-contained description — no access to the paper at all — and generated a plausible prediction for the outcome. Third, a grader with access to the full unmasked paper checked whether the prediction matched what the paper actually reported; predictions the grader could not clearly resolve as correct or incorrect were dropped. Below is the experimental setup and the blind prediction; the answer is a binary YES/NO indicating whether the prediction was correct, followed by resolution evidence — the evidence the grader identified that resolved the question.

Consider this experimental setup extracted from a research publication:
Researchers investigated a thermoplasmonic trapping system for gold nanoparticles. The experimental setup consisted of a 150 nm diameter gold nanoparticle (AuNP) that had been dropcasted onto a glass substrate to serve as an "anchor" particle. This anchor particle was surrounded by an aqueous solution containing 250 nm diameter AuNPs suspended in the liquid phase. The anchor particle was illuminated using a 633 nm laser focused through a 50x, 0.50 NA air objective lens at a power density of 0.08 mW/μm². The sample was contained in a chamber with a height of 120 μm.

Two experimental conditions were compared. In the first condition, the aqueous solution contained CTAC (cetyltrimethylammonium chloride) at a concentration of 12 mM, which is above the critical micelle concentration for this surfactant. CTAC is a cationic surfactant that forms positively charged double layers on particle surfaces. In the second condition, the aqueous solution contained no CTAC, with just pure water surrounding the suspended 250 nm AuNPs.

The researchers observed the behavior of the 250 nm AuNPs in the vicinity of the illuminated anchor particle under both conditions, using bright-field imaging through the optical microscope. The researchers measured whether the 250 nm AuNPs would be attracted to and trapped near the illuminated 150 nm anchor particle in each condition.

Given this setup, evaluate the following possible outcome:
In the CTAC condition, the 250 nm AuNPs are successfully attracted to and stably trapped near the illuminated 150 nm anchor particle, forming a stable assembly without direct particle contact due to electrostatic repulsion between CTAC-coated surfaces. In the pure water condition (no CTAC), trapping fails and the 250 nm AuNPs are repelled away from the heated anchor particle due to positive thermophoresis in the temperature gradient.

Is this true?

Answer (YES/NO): NO